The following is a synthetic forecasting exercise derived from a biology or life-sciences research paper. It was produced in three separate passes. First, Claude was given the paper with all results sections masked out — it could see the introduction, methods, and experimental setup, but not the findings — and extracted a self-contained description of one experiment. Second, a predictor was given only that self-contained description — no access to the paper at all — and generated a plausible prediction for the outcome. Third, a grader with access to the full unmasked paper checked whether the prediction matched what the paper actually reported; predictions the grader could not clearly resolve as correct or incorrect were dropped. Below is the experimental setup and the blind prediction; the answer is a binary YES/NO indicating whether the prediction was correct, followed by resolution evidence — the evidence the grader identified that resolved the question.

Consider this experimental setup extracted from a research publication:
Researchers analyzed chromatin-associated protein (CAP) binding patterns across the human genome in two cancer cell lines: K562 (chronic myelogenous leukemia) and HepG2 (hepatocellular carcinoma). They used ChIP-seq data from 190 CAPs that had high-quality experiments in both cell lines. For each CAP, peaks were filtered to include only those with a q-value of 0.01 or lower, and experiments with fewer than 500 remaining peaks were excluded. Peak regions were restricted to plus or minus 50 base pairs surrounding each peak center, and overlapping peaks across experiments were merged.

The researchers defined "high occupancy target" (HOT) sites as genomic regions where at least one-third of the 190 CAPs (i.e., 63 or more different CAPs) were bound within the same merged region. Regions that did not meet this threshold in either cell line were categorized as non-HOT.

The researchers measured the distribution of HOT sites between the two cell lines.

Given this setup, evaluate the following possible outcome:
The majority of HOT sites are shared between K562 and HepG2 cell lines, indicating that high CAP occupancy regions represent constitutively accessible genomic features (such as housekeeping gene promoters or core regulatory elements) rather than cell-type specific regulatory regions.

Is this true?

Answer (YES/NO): NO